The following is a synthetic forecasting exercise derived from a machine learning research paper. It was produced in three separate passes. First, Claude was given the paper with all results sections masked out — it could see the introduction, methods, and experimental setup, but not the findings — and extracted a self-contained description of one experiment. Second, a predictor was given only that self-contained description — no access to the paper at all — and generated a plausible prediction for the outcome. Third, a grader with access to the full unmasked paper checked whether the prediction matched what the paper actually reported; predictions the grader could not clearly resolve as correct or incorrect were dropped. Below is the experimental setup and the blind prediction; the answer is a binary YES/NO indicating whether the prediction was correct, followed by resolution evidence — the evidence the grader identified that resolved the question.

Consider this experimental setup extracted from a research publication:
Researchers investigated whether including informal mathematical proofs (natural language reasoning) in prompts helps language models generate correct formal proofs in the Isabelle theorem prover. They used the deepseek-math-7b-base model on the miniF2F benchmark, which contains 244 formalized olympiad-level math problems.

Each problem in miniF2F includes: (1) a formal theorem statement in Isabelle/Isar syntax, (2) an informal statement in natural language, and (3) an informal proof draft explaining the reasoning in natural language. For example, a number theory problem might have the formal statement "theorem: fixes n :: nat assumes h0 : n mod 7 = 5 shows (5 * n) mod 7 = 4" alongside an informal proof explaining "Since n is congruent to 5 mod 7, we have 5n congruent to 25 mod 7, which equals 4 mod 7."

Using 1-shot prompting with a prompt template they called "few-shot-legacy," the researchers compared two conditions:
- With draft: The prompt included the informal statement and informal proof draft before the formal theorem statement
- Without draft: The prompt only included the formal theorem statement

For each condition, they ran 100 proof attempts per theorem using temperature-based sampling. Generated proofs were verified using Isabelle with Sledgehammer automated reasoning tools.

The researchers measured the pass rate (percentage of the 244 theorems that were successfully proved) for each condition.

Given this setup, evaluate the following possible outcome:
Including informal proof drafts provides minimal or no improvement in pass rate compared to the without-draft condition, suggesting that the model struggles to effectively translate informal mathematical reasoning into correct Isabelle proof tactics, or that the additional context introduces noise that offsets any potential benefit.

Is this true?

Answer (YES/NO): YES